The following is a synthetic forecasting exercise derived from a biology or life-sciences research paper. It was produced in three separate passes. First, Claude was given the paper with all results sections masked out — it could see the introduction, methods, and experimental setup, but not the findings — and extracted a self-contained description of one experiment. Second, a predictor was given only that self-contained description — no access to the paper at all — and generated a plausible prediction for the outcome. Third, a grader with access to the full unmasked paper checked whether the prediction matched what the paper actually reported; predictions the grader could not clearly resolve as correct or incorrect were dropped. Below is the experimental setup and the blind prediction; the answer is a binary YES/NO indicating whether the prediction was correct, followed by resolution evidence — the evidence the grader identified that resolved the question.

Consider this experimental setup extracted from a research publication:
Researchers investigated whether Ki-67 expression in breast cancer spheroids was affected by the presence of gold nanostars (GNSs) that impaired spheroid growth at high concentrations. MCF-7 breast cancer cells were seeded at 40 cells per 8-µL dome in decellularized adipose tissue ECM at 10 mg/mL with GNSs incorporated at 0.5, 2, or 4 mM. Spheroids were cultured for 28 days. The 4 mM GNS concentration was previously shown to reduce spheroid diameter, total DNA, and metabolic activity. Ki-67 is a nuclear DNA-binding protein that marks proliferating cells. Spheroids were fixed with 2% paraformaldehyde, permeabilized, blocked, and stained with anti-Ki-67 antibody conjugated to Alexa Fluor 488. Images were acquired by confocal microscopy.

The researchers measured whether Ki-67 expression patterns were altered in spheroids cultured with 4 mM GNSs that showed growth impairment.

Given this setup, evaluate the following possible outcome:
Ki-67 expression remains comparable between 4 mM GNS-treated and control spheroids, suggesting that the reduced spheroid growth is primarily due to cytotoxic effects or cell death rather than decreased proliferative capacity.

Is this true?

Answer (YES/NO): YES